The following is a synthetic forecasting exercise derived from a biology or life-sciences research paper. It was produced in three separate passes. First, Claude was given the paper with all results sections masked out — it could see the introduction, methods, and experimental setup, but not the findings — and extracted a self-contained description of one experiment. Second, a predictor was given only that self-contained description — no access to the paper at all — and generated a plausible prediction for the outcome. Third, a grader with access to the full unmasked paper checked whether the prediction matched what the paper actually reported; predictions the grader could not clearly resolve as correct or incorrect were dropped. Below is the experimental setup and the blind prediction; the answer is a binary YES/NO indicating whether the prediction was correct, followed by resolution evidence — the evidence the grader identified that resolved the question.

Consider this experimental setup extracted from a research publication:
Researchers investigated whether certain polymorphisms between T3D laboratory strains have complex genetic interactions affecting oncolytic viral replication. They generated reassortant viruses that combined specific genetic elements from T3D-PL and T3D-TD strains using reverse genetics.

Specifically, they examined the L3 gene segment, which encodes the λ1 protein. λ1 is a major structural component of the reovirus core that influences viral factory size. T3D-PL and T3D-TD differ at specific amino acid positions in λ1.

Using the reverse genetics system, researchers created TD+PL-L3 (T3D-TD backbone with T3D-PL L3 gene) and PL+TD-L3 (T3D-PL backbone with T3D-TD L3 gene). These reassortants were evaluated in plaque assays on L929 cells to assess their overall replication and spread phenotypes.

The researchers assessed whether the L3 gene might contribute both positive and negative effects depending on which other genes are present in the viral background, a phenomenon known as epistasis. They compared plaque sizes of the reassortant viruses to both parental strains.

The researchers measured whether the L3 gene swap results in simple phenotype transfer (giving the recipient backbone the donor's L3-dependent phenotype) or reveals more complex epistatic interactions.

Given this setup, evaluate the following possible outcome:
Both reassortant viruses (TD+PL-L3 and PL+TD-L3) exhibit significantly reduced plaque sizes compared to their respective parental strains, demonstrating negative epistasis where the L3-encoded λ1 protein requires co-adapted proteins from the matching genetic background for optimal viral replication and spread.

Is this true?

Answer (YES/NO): NO